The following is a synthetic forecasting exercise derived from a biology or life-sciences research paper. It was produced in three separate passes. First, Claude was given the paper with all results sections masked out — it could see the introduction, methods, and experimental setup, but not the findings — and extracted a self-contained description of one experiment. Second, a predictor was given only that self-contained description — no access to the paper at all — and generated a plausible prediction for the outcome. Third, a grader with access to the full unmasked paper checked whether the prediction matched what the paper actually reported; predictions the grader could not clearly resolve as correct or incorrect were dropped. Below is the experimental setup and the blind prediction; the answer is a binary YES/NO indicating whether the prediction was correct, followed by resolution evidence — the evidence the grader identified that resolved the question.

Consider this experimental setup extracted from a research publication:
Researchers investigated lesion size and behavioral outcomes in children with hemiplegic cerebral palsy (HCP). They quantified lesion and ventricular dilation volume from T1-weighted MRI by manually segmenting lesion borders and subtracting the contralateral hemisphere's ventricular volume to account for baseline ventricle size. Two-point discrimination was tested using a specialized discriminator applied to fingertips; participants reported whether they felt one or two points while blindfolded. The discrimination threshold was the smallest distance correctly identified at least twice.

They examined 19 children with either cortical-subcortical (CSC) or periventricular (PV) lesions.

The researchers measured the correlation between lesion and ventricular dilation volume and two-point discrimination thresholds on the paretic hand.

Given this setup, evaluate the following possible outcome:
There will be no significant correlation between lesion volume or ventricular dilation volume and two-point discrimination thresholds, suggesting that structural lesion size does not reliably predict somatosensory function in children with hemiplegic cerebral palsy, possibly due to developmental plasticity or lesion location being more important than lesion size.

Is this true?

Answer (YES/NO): NO